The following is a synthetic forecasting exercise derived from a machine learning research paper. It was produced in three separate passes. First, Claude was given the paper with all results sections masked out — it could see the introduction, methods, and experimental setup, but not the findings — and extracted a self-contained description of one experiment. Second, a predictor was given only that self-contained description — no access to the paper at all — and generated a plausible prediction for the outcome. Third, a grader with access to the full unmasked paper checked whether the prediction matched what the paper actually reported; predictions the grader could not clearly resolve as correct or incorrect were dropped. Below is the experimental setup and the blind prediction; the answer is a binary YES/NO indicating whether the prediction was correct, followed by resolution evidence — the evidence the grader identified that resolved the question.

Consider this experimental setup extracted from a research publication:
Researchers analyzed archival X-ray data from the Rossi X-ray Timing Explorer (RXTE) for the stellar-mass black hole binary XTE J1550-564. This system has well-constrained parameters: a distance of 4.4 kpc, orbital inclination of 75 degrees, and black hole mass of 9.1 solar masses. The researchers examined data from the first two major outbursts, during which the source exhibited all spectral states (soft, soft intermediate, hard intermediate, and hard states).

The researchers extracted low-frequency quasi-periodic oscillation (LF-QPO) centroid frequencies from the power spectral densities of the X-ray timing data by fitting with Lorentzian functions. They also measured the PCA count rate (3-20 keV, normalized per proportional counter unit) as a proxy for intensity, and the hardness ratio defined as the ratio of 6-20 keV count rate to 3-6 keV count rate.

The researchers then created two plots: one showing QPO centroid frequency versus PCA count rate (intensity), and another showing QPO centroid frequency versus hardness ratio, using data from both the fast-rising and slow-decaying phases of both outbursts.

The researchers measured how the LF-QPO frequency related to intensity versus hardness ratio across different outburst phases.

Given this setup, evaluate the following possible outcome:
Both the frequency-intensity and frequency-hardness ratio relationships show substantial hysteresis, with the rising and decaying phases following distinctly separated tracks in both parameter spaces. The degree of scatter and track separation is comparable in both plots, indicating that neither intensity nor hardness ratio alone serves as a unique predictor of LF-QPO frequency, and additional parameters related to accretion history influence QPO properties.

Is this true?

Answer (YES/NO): NO